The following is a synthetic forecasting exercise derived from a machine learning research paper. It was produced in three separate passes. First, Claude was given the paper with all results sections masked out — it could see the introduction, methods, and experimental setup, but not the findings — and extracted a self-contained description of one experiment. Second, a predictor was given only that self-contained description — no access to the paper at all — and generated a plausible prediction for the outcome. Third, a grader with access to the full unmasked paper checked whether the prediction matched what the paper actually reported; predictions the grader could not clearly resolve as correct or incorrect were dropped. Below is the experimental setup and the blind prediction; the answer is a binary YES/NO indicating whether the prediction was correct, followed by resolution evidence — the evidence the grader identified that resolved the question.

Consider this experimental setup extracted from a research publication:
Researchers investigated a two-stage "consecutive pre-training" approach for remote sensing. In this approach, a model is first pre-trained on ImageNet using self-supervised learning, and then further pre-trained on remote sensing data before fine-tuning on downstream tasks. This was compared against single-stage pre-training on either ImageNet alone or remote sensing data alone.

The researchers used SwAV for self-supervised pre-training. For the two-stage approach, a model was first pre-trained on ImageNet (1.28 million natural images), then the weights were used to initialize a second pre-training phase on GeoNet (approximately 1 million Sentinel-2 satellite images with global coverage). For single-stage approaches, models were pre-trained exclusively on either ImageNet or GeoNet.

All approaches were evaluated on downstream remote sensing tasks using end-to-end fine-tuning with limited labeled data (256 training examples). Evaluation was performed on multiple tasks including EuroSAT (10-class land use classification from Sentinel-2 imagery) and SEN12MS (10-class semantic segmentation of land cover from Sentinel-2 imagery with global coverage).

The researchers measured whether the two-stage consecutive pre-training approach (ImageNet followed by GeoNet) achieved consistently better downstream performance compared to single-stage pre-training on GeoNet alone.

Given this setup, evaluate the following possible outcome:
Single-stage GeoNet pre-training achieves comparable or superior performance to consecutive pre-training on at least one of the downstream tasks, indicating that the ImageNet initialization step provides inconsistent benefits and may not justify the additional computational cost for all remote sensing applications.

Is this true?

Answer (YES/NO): YES